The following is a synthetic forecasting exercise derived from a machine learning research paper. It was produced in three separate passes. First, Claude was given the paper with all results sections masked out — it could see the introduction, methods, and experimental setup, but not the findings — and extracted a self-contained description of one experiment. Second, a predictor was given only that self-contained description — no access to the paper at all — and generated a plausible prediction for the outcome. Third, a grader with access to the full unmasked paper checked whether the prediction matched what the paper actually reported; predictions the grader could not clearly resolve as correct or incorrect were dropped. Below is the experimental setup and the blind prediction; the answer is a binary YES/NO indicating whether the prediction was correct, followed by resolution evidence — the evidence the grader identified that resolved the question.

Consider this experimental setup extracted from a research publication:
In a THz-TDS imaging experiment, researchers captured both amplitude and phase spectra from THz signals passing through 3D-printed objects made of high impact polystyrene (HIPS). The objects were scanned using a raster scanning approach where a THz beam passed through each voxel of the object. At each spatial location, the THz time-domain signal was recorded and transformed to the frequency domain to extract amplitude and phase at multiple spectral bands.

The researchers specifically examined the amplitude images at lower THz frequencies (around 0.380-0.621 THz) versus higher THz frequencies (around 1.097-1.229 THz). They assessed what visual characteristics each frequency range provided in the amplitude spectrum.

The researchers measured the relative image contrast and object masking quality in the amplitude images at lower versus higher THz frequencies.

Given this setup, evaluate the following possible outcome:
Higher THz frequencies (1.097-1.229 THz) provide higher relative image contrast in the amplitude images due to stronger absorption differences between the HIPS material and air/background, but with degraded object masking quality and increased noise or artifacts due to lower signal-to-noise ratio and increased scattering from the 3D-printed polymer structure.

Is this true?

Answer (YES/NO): NO